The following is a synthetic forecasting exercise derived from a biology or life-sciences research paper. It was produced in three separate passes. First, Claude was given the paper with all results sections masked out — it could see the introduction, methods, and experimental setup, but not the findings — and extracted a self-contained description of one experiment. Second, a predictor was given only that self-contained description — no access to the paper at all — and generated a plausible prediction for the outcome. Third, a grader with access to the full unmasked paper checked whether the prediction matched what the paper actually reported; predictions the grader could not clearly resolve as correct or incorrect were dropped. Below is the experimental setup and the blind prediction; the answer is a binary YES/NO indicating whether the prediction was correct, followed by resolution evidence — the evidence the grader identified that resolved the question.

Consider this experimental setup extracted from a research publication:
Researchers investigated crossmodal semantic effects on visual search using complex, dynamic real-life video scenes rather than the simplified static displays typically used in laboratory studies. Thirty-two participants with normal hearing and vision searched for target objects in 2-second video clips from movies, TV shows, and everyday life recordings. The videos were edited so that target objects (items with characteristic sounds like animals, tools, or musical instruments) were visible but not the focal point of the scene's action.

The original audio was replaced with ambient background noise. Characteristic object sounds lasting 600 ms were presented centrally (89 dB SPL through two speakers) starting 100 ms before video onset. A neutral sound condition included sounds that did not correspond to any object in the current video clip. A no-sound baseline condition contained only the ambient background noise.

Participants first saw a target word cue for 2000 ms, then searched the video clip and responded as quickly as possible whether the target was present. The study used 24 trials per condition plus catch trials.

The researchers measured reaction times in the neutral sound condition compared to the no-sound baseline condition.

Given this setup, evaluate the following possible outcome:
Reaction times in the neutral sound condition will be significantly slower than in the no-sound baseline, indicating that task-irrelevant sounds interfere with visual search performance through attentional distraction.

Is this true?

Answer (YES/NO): NO